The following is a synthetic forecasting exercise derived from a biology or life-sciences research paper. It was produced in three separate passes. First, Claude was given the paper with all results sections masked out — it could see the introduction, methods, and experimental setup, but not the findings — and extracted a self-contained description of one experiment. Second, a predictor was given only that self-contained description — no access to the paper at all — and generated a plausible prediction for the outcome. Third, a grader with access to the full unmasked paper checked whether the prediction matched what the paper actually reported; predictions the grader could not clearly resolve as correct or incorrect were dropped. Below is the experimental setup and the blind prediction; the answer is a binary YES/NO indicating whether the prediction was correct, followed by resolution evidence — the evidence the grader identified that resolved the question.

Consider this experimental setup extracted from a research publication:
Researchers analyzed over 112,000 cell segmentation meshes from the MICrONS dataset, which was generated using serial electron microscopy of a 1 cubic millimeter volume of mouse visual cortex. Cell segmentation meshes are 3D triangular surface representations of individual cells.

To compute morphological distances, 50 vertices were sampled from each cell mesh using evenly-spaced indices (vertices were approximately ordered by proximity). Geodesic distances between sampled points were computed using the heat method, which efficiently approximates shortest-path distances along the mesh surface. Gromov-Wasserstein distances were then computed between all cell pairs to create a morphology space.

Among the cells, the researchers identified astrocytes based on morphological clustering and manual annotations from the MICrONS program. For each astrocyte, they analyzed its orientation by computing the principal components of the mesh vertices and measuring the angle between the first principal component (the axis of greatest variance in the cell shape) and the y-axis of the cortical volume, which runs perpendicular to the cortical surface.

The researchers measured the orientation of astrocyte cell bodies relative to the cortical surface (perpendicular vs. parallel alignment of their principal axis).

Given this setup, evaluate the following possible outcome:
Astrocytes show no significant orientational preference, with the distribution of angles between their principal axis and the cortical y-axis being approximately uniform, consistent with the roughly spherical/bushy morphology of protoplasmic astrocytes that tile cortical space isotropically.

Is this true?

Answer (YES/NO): NO